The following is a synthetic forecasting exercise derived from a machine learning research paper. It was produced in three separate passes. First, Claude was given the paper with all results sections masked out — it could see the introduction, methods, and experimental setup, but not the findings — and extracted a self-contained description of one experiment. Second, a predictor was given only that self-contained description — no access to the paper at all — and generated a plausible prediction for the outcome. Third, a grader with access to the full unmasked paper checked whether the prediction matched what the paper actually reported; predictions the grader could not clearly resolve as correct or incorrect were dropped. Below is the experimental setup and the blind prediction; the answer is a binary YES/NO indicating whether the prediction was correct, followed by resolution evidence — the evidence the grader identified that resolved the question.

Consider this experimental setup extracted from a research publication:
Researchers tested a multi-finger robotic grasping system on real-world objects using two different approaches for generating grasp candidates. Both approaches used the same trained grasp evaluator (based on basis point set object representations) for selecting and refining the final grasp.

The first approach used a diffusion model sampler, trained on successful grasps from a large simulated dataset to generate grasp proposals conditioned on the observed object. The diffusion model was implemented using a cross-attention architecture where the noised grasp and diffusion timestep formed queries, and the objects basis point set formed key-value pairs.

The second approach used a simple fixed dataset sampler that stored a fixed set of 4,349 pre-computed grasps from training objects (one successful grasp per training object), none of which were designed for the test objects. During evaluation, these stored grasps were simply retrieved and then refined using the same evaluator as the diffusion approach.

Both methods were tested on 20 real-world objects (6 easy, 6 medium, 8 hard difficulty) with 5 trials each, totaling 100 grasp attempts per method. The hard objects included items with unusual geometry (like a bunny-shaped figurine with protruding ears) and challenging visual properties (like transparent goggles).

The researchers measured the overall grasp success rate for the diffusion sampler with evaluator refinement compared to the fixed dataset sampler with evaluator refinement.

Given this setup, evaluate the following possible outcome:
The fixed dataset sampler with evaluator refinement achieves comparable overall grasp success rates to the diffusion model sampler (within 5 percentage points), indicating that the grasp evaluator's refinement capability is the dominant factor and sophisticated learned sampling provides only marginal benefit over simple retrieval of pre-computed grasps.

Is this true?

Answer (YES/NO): YES